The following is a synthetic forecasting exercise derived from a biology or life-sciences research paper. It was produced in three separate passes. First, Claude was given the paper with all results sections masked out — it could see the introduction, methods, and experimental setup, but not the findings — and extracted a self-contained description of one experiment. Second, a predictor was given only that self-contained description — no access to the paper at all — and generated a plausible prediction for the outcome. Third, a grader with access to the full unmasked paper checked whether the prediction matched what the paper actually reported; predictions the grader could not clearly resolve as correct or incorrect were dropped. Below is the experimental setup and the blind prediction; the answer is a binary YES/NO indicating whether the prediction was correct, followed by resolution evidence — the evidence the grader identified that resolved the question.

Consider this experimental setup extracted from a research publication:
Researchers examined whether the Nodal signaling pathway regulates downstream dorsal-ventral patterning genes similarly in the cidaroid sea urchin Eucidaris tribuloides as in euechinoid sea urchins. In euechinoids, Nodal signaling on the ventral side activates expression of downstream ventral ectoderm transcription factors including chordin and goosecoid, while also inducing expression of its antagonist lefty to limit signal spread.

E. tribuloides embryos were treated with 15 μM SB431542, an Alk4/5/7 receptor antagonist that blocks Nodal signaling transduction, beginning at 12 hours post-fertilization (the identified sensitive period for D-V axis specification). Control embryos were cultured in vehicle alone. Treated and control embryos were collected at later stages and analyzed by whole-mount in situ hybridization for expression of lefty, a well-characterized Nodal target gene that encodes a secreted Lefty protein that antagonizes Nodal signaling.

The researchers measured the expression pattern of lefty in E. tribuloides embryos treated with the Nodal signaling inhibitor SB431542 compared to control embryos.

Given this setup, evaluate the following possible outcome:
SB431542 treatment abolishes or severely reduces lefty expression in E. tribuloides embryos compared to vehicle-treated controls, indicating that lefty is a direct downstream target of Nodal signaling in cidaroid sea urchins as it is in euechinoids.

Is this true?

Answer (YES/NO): YES